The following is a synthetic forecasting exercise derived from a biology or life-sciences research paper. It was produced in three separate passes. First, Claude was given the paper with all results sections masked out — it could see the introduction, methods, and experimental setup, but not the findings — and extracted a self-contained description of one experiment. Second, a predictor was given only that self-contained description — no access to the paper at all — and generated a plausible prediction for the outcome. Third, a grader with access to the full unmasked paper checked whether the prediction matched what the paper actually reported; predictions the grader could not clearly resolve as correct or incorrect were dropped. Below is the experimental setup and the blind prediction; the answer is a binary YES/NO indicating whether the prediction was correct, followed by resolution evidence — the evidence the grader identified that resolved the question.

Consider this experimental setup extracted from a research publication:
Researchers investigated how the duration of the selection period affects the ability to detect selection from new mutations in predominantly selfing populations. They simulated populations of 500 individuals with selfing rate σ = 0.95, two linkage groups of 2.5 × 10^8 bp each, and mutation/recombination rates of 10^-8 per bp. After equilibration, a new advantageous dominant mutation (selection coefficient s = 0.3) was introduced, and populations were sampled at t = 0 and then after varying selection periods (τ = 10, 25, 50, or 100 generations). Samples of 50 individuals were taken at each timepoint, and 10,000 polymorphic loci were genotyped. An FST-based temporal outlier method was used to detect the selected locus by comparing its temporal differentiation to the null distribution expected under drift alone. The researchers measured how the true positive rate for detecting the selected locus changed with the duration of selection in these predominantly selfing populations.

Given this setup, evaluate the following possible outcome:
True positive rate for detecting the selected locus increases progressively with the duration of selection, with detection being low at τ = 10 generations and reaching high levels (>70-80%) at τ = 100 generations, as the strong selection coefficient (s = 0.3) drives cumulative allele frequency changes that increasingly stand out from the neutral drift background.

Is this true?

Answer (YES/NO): NO